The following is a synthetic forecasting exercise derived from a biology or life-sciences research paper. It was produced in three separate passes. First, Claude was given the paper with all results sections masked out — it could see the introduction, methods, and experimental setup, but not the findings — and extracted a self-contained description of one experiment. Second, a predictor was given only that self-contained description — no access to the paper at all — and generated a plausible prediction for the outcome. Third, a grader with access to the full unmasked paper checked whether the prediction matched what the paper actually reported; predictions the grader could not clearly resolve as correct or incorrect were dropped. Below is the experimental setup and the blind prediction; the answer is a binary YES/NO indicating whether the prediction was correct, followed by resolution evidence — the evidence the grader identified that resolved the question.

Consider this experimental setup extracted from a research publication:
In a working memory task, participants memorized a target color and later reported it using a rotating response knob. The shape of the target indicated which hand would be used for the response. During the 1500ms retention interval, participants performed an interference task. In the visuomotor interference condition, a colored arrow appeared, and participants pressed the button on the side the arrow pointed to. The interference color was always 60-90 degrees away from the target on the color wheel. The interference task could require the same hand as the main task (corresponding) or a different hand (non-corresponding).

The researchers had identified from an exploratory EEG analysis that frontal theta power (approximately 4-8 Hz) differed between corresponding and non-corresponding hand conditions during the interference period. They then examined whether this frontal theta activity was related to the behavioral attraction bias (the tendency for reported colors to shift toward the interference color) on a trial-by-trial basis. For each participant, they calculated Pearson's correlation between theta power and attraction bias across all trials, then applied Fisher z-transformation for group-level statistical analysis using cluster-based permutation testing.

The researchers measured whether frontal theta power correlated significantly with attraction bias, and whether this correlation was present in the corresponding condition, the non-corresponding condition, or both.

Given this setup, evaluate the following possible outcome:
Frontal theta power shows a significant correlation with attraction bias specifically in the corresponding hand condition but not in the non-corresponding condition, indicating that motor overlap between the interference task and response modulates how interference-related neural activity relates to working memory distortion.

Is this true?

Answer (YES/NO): YES